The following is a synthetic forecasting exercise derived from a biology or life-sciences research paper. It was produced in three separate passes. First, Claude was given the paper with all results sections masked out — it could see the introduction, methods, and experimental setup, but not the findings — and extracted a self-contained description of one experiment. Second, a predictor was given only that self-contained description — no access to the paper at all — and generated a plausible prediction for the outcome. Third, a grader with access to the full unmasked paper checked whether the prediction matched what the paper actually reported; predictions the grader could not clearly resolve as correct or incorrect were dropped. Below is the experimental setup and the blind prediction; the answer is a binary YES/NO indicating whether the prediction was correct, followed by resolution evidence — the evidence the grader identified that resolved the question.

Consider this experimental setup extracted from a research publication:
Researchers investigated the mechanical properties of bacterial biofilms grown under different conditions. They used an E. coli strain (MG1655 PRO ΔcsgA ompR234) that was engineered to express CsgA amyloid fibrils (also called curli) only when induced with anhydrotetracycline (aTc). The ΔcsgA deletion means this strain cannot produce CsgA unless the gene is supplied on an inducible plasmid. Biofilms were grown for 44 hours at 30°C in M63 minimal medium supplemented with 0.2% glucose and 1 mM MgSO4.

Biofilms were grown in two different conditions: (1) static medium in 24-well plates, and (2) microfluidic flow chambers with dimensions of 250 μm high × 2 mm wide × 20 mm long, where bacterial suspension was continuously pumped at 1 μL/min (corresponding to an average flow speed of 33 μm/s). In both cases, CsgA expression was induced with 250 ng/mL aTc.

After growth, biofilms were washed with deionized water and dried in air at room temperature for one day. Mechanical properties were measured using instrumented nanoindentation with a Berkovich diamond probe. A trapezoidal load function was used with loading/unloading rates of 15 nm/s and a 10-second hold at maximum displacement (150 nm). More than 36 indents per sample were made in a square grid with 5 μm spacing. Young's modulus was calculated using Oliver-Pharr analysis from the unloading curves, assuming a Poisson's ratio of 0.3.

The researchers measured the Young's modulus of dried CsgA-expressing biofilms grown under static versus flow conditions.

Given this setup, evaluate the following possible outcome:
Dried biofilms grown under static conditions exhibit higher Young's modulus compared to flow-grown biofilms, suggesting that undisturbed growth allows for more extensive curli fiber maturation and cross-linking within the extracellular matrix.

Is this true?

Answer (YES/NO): NO